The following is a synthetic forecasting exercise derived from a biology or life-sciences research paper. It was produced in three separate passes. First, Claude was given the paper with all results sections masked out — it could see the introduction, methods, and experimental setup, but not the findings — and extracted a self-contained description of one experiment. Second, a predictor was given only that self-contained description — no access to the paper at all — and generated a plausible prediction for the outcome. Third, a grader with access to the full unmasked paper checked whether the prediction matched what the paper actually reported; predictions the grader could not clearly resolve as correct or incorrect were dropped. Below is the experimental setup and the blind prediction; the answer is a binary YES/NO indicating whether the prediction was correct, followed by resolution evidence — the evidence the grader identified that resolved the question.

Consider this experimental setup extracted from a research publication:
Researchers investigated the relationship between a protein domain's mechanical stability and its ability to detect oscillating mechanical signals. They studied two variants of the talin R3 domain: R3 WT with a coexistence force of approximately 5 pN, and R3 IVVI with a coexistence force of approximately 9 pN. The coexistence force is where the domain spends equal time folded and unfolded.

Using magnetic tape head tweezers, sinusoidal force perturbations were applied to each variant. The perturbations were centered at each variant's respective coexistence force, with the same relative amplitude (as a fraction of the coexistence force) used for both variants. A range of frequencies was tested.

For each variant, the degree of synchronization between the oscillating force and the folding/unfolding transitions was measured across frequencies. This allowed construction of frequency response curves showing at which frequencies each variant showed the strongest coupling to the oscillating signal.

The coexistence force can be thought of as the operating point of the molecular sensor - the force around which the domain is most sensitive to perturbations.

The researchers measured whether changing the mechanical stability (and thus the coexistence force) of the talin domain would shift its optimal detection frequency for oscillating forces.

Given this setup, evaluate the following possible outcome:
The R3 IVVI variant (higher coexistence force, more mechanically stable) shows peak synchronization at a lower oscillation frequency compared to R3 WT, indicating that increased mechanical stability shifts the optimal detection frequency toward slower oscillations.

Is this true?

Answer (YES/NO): YES